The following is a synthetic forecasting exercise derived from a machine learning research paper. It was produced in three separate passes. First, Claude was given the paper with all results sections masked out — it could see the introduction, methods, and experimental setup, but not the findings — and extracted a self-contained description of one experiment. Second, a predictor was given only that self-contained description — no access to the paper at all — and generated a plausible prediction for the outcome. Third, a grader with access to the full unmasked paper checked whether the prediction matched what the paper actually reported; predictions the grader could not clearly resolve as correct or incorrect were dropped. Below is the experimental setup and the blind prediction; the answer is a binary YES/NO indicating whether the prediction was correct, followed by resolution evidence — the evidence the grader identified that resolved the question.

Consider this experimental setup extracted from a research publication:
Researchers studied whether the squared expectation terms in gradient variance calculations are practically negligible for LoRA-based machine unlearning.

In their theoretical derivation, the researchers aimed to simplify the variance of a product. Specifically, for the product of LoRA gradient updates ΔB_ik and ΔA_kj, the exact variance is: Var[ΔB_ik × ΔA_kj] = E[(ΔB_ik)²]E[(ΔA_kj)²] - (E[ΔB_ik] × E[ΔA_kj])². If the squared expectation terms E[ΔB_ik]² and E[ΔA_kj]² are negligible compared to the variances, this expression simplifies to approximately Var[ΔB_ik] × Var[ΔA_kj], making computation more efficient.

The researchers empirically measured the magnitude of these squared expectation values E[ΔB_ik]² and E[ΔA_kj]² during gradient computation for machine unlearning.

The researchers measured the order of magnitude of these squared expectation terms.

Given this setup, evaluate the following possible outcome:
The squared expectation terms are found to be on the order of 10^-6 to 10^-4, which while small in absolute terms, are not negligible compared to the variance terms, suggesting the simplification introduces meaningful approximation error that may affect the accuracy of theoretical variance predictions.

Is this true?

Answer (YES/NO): NO